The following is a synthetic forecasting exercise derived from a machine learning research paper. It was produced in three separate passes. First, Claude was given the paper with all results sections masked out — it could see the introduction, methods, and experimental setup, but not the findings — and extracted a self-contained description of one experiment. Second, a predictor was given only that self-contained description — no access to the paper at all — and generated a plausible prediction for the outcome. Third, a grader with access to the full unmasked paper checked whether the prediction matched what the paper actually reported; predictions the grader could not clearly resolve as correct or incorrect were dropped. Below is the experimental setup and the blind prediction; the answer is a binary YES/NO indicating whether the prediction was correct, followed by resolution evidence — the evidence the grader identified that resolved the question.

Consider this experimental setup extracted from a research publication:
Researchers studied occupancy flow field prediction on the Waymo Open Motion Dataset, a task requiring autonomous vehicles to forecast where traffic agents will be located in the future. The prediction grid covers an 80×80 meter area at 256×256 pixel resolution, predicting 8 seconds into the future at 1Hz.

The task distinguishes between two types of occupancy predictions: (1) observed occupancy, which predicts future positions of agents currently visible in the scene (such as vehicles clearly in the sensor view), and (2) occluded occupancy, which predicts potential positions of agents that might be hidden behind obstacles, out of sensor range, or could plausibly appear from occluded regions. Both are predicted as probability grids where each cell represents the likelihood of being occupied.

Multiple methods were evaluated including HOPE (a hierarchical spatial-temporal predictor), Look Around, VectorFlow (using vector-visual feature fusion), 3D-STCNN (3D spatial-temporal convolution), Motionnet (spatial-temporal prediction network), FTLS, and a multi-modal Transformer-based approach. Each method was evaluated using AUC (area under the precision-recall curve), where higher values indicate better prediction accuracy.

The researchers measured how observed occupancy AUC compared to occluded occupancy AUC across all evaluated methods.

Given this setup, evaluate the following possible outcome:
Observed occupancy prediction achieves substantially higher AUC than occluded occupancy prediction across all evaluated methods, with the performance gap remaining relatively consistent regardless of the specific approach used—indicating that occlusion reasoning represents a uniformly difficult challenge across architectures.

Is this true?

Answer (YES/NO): NO